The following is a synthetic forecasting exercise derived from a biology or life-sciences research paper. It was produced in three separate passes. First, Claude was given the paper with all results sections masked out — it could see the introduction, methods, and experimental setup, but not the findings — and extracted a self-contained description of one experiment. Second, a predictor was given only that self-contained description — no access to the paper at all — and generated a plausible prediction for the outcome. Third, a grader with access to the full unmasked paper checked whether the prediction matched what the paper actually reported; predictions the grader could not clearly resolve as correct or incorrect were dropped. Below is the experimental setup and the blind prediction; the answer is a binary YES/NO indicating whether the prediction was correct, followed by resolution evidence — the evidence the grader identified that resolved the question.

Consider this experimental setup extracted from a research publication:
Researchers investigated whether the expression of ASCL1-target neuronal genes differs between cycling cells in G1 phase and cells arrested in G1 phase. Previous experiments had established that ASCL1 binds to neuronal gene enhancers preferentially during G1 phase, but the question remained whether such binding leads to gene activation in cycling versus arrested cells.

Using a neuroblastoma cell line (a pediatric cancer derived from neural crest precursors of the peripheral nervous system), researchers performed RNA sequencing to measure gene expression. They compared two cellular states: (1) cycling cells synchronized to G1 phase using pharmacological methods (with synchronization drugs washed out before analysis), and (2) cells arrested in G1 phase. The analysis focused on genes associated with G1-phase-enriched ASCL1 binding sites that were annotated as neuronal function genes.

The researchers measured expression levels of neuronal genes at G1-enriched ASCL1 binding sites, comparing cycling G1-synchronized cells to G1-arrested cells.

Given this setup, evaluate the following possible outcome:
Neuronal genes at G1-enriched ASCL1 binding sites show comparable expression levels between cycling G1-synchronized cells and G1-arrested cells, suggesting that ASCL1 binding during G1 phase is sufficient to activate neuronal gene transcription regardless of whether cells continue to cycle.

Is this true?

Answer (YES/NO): NO